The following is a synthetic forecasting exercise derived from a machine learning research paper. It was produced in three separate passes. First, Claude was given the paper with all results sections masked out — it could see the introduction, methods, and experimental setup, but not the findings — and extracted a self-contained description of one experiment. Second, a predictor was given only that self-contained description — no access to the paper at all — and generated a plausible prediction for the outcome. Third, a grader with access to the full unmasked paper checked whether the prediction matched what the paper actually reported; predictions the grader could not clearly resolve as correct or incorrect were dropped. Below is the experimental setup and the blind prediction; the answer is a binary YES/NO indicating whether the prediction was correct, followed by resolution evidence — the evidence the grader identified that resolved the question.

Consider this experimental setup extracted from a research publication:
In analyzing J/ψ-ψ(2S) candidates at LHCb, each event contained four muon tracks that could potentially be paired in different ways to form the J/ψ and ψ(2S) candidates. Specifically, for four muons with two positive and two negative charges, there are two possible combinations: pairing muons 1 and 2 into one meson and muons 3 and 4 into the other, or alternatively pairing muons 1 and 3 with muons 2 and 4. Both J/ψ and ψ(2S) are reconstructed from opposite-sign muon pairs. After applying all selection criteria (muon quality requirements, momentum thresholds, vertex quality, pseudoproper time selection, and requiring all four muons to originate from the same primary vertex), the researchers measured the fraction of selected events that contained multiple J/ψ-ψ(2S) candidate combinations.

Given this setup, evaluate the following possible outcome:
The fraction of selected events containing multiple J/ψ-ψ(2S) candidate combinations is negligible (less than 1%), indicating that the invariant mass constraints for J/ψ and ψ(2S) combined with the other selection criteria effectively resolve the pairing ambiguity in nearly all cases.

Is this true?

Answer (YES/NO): NO